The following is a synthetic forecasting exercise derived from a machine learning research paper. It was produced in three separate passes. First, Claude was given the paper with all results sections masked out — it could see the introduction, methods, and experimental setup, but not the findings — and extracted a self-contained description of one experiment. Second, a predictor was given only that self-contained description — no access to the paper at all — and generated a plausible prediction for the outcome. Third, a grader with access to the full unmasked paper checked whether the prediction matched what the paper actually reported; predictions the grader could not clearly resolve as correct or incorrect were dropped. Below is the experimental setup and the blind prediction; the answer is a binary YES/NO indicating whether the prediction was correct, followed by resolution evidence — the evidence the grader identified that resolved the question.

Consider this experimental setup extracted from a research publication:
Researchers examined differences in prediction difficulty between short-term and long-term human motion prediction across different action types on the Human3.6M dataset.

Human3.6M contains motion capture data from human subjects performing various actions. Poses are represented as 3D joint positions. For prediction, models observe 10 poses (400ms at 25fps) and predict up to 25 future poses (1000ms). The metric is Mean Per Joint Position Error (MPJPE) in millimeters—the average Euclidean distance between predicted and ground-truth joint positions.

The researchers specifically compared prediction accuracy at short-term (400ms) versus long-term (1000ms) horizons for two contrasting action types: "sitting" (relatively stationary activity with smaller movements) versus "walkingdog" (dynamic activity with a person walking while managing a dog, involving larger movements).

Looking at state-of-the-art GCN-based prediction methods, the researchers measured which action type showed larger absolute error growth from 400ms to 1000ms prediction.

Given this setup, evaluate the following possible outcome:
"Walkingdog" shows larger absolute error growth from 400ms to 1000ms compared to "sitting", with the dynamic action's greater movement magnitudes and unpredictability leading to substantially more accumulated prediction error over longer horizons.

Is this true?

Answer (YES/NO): NO